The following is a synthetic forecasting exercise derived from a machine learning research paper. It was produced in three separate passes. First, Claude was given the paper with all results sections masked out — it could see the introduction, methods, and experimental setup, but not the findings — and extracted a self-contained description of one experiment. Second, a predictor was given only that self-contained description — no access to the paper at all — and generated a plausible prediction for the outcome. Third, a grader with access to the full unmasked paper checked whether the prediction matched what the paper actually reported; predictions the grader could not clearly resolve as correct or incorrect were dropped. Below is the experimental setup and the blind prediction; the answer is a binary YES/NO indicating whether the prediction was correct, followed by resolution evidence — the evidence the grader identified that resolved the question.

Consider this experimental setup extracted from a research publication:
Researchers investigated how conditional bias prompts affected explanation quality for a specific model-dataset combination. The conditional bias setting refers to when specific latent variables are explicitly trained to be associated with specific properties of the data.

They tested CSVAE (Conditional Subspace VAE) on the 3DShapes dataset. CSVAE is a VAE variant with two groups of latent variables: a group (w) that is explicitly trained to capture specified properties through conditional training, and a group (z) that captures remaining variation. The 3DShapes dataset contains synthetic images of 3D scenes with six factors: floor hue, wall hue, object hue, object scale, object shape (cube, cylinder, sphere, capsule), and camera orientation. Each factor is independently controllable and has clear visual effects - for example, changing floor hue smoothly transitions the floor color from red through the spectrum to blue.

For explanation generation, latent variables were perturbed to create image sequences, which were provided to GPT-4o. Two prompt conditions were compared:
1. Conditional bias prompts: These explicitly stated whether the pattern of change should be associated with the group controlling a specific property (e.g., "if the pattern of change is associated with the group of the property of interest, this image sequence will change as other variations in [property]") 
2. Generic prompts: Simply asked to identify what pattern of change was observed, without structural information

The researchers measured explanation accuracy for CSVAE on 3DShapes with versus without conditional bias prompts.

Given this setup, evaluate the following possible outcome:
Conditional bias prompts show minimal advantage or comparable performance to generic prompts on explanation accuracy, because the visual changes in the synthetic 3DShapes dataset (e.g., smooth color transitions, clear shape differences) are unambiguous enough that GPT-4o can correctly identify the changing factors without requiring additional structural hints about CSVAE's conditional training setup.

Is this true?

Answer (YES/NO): NO